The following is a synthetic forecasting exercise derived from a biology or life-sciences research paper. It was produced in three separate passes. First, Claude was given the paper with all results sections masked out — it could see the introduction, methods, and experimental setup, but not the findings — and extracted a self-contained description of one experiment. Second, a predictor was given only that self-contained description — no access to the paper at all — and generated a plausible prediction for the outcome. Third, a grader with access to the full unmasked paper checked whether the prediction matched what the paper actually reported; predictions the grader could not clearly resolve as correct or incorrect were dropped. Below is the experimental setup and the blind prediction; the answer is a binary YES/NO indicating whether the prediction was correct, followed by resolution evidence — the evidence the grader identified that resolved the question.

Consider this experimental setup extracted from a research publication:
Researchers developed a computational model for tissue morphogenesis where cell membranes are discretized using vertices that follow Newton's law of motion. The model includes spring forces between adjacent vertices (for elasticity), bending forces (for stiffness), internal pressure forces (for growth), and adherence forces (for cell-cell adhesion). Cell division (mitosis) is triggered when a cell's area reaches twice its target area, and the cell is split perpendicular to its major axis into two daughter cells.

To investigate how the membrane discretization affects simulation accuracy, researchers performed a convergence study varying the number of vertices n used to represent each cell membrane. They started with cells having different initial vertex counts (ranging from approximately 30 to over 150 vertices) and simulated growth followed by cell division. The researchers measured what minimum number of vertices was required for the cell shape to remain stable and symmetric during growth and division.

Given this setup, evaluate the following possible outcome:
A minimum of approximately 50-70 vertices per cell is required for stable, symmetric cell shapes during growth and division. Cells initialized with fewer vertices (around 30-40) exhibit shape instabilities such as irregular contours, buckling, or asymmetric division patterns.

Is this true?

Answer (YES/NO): NO